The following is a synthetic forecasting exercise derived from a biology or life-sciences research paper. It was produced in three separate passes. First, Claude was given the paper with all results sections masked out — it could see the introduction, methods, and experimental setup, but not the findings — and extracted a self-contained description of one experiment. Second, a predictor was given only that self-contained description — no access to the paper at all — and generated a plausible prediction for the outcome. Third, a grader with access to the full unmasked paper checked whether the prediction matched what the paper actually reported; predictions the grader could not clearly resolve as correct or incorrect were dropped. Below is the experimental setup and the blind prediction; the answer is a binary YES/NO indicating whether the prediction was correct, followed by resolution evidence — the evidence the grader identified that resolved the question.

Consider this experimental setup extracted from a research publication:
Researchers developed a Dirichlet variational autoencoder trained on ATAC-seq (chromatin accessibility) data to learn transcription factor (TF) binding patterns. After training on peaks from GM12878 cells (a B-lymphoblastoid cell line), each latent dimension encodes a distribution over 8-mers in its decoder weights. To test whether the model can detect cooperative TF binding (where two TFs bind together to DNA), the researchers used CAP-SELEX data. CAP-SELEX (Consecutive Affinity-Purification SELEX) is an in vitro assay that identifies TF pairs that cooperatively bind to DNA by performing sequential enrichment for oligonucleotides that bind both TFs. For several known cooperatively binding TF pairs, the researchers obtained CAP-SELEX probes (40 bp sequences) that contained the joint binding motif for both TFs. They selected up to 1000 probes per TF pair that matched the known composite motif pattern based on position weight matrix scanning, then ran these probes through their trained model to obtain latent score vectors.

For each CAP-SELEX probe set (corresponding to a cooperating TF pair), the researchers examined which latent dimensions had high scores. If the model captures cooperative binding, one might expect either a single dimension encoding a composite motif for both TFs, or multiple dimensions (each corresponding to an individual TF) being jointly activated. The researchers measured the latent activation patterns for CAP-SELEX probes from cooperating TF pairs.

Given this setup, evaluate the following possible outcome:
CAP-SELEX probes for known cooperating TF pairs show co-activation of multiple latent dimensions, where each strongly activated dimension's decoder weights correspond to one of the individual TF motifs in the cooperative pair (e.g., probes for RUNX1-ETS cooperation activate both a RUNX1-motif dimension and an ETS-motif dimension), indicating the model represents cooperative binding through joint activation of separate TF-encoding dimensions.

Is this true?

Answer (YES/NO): NO